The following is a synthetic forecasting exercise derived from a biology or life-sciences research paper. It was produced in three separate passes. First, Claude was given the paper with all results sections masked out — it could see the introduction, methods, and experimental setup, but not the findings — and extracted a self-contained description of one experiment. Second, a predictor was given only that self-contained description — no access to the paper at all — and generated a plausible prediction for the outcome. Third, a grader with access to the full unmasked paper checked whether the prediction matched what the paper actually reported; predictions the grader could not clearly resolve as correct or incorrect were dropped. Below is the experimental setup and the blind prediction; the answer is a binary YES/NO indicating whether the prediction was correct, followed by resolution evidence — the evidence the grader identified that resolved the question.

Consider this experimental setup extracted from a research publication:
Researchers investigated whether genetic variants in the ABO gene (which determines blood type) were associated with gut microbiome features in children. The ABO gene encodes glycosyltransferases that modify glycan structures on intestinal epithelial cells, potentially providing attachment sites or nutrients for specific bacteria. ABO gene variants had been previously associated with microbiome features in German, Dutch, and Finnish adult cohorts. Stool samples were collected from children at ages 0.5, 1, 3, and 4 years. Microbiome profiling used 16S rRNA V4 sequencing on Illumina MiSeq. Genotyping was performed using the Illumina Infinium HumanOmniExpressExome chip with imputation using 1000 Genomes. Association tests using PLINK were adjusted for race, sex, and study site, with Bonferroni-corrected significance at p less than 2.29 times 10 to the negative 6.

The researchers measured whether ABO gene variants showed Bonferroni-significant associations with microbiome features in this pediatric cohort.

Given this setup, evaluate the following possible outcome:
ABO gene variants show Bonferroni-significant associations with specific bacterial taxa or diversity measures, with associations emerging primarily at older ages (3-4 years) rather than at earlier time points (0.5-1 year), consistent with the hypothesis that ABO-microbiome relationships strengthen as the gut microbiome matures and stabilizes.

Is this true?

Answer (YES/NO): NO